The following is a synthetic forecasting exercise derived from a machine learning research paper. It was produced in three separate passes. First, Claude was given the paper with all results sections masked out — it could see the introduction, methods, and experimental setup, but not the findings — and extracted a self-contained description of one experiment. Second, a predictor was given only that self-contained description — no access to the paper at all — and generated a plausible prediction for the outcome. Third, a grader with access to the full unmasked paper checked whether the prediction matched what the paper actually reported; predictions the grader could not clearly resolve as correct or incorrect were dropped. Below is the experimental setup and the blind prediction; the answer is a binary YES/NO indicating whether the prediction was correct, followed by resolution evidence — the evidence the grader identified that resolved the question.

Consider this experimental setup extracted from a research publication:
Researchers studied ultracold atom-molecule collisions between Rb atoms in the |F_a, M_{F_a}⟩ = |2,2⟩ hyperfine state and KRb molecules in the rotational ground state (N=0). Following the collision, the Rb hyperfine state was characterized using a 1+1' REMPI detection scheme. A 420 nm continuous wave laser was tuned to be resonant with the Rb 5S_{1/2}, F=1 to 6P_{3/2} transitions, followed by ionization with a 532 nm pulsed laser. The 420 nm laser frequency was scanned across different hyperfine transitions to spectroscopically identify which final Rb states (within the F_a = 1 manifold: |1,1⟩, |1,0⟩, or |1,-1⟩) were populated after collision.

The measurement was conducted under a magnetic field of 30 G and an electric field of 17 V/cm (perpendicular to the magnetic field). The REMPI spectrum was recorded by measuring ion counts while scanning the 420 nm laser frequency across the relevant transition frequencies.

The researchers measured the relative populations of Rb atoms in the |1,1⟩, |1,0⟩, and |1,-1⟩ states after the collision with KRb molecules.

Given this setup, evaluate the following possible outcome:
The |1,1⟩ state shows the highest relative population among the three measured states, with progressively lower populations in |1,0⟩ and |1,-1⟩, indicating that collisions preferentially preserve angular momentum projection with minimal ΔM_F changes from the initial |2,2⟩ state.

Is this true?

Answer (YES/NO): YES